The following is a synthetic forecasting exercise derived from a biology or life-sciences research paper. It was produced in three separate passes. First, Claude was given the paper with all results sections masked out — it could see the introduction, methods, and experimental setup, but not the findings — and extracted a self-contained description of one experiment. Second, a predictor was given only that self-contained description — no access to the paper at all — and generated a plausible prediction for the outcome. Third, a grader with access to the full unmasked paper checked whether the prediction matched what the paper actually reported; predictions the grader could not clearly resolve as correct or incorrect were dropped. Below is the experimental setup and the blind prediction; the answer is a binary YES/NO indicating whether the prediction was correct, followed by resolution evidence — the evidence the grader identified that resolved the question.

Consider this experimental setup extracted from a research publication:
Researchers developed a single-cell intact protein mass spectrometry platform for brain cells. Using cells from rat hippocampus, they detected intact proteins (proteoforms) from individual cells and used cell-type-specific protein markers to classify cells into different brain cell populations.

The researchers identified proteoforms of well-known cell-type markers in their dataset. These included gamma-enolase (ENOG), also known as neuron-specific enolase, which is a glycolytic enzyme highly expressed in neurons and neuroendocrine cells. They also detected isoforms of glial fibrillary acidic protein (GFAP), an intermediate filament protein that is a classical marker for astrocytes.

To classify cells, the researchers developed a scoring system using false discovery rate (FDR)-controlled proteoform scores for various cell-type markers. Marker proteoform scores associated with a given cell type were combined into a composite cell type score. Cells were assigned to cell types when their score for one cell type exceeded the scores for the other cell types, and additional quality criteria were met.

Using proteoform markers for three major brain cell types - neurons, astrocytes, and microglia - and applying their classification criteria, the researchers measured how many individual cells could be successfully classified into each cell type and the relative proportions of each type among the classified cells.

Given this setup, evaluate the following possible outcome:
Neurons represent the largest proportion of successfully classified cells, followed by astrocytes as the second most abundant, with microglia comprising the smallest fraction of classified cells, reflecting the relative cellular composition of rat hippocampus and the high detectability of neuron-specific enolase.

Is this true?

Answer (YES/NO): NO